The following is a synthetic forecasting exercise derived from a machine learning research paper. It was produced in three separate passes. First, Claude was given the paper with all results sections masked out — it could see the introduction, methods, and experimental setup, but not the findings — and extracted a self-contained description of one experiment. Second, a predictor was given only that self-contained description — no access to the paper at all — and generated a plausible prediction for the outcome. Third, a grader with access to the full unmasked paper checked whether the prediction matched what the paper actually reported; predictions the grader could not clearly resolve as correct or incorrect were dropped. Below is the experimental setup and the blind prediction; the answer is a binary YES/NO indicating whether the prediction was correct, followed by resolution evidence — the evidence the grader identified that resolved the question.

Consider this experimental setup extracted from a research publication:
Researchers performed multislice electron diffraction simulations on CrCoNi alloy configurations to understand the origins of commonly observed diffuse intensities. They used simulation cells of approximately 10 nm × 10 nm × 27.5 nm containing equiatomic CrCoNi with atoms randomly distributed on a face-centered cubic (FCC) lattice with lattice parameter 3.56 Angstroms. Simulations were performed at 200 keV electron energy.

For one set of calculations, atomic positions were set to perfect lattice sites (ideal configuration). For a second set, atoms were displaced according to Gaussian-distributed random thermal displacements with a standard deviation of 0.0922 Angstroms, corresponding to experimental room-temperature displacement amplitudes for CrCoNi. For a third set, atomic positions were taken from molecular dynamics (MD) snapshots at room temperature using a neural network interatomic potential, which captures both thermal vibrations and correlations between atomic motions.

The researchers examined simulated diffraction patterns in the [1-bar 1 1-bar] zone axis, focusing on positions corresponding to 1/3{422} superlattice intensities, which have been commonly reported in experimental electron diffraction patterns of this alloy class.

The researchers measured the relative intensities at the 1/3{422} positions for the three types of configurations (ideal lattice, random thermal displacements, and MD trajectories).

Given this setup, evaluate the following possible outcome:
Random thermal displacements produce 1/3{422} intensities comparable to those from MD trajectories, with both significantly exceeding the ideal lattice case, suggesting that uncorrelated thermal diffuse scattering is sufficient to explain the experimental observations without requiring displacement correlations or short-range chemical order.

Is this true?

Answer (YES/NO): NO